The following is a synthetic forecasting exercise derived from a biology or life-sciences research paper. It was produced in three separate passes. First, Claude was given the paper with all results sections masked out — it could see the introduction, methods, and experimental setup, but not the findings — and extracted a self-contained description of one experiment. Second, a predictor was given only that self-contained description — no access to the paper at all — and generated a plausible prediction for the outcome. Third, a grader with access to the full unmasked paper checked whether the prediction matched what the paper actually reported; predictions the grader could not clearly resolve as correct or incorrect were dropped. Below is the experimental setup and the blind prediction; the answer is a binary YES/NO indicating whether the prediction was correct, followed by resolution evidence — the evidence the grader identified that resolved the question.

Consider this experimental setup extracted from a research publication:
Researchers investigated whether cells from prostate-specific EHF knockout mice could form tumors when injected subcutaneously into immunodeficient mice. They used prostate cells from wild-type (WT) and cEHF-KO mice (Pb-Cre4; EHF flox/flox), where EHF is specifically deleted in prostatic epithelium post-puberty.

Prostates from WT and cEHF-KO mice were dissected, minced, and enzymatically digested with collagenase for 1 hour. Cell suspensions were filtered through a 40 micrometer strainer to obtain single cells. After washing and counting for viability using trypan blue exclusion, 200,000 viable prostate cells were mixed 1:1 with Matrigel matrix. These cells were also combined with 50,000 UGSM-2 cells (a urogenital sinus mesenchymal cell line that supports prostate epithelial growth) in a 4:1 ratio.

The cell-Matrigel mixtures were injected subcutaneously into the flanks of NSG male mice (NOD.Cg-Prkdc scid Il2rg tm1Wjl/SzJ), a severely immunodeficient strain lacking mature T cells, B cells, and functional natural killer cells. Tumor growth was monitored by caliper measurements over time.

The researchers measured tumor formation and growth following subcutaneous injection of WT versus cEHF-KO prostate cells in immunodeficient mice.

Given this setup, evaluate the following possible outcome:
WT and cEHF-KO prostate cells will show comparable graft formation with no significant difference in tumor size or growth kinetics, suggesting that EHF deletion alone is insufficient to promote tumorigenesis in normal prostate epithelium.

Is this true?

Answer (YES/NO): NO